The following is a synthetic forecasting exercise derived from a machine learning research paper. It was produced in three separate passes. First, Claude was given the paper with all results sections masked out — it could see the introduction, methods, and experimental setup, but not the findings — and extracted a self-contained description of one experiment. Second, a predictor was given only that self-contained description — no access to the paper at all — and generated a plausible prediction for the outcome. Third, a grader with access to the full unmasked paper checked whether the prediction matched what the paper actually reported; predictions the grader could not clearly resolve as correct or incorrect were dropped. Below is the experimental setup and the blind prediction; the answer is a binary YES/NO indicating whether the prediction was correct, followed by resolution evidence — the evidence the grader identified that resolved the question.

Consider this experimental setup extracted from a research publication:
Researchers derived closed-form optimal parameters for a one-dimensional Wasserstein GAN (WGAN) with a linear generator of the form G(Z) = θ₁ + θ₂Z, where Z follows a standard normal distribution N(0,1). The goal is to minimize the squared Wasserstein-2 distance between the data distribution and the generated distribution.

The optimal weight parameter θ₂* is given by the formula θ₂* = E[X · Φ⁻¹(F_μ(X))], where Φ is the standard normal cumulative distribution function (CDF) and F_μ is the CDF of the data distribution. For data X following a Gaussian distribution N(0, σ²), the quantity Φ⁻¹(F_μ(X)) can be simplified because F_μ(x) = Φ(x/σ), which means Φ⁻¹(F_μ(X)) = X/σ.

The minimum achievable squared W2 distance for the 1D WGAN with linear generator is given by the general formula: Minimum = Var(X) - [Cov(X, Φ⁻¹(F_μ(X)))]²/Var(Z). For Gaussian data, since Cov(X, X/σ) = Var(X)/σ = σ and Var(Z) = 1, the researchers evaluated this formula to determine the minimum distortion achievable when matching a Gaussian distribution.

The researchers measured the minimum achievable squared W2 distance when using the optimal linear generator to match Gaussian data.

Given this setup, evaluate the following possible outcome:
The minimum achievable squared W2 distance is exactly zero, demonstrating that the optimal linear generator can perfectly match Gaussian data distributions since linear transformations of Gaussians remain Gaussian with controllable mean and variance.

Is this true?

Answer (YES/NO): YES